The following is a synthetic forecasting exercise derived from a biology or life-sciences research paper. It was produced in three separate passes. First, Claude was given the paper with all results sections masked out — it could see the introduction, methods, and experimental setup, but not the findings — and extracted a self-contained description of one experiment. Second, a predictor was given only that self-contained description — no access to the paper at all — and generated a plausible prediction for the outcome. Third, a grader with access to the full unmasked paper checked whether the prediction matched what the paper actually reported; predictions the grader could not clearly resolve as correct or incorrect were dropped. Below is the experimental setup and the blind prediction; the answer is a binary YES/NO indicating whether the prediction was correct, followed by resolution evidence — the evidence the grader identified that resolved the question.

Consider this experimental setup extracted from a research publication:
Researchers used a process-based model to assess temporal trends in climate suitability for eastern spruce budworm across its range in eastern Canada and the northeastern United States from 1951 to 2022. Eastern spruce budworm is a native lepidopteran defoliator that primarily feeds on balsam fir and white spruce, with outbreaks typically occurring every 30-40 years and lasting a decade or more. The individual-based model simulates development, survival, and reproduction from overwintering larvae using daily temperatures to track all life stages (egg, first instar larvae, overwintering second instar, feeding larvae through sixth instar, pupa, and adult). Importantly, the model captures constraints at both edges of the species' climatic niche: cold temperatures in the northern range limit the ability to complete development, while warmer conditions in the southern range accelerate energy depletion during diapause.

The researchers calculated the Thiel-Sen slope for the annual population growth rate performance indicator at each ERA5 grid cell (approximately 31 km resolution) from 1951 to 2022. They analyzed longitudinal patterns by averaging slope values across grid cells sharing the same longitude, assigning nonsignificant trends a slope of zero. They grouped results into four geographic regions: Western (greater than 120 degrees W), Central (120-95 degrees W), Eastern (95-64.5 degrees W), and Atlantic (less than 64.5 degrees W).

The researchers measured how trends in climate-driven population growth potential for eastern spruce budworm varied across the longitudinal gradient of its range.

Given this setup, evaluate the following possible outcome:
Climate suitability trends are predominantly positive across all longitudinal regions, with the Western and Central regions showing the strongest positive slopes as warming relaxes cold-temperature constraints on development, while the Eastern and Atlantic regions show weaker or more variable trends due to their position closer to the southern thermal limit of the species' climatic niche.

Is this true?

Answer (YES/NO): NO